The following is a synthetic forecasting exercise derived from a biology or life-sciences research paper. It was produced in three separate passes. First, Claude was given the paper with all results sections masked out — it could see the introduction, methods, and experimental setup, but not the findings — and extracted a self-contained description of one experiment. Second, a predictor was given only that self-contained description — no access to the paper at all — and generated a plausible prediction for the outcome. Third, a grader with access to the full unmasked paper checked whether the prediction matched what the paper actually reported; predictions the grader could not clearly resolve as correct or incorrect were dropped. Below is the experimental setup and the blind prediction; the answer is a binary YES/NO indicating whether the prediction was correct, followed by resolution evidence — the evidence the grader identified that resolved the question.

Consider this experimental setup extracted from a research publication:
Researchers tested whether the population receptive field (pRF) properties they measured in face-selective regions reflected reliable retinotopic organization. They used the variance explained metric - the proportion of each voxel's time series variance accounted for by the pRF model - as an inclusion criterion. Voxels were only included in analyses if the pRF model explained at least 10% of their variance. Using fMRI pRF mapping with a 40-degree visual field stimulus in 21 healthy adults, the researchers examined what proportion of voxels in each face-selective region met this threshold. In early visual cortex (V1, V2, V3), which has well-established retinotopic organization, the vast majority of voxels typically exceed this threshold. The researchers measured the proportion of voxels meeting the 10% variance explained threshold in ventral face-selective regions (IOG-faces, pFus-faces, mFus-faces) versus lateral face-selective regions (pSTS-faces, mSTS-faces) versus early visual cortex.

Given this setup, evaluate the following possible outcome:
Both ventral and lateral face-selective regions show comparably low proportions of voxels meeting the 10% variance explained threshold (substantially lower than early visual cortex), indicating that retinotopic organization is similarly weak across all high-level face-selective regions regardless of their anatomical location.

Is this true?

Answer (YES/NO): NO